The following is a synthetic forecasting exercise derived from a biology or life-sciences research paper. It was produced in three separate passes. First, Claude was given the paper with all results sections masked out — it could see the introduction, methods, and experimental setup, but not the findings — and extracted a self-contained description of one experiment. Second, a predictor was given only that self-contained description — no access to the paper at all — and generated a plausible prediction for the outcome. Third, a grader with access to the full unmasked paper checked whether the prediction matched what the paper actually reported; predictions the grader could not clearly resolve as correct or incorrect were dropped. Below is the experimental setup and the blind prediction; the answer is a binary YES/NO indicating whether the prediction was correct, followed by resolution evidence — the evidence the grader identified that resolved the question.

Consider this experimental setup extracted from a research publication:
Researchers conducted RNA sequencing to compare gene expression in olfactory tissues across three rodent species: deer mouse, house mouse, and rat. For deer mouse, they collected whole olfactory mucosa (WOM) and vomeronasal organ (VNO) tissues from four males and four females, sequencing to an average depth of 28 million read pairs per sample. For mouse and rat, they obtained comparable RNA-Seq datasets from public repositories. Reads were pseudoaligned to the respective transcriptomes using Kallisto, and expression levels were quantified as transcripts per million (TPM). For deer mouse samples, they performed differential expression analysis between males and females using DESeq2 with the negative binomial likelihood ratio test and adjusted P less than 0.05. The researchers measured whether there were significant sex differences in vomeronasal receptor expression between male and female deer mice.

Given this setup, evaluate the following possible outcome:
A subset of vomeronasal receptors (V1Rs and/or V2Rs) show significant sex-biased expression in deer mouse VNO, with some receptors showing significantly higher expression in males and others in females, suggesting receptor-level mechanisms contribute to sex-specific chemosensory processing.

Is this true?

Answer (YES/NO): NO